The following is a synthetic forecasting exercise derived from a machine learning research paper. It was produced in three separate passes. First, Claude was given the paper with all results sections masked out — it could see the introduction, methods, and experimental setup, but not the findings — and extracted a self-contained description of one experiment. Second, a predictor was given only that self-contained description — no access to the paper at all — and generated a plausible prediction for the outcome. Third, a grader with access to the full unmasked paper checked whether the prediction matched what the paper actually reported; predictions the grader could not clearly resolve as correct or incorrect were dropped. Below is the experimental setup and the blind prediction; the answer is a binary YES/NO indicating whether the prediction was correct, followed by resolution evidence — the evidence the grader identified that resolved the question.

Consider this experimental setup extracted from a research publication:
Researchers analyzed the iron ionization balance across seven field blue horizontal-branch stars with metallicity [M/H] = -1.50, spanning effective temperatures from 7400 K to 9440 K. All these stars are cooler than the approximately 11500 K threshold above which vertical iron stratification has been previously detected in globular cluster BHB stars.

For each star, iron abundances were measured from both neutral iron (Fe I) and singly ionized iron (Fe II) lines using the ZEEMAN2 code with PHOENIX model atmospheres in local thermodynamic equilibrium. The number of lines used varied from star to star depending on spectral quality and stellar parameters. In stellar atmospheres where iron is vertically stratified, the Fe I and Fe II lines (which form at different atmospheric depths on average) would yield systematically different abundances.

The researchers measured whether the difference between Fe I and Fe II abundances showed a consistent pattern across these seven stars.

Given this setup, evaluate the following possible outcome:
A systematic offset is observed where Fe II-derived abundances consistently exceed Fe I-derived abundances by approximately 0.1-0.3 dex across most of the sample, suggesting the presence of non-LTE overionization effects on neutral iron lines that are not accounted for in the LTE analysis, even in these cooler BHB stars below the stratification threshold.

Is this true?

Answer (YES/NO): NO